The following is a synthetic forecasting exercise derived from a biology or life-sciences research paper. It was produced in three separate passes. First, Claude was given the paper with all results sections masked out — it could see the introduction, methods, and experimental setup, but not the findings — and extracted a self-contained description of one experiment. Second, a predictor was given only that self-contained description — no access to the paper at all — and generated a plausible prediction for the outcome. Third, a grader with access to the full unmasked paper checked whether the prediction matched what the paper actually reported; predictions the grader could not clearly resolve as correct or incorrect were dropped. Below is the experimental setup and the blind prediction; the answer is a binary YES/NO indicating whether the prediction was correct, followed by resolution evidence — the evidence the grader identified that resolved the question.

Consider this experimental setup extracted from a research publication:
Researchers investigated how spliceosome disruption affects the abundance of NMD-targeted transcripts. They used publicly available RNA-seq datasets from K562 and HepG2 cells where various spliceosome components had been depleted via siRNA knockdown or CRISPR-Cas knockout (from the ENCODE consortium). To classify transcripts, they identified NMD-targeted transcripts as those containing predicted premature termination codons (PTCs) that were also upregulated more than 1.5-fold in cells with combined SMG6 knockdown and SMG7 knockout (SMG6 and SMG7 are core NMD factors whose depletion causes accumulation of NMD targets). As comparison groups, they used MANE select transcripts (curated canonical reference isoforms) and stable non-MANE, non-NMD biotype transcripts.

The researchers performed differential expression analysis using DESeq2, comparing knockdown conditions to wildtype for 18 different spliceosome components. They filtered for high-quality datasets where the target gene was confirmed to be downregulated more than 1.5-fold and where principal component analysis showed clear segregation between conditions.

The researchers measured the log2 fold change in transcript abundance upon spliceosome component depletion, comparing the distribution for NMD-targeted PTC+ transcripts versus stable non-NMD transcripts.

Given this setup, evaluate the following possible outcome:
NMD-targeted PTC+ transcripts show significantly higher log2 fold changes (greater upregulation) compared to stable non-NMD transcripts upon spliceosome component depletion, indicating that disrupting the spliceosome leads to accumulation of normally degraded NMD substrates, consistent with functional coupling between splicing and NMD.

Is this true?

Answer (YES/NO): YES